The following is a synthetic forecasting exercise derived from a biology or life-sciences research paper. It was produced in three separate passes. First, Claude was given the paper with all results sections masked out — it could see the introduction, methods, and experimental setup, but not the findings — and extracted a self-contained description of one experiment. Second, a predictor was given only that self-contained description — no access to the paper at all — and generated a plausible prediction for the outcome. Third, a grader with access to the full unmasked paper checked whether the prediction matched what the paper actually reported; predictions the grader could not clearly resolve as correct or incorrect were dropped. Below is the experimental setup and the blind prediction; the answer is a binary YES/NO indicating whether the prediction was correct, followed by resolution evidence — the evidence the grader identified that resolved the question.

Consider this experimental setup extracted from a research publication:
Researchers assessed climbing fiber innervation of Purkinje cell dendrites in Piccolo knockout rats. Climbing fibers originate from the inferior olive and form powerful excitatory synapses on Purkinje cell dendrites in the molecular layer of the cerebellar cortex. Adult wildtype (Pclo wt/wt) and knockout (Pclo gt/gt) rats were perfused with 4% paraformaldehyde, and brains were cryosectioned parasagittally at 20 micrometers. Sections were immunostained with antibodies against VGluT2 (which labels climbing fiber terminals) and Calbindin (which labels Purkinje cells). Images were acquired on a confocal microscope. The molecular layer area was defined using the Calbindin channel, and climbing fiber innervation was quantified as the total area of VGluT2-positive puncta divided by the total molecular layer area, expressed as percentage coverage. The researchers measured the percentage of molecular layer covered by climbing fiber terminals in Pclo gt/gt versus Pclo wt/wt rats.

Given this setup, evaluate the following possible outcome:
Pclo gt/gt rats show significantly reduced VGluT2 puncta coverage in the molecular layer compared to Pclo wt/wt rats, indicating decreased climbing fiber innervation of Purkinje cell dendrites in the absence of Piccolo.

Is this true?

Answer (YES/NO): NO